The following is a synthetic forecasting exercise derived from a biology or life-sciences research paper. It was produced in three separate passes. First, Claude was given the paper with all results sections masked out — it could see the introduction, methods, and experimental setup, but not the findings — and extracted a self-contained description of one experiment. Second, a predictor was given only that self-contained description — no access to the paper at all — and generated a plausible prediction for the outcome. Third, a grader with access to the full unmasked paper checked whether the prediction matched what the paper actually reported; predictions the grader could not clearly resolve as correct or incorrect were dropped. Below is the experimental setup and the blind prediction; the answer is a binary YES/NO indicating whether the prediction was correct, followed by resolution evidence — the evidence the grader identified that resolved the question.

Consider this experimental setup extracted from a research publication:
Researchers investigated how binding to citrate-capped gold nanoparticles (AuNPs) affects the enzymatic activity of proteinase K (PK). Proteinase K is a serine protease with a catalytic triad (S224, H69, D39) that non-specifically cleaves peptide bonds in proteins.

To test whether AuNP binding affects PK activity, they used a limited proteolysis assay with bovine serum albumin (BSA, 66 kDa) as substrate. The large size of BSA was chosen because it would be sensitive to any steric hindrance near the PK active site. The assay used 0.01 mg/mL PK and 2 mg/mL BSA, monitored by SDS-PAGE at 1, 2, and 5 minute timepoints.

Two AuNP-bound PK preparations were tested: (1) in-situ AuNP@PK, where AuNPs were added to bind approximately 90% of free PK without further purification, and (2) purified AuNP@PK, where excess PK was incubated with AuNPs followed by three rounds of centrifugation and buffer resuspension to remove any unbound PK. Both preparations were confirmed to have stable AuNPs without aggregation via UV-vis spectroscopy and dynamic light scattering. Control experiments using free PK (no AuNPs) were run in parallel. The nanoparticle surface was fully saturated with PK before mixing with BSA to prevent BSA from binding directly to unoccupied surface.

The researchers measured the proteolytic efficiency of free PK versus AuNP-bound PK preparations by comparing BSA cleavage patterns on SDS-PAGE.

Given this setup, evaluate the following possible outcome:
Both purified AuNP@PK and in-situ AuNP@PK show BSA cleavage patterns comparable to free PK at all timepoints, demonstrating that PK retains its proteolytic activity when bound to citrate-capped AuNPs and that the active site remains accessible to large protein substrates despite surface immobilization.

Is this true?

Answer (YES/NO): YES